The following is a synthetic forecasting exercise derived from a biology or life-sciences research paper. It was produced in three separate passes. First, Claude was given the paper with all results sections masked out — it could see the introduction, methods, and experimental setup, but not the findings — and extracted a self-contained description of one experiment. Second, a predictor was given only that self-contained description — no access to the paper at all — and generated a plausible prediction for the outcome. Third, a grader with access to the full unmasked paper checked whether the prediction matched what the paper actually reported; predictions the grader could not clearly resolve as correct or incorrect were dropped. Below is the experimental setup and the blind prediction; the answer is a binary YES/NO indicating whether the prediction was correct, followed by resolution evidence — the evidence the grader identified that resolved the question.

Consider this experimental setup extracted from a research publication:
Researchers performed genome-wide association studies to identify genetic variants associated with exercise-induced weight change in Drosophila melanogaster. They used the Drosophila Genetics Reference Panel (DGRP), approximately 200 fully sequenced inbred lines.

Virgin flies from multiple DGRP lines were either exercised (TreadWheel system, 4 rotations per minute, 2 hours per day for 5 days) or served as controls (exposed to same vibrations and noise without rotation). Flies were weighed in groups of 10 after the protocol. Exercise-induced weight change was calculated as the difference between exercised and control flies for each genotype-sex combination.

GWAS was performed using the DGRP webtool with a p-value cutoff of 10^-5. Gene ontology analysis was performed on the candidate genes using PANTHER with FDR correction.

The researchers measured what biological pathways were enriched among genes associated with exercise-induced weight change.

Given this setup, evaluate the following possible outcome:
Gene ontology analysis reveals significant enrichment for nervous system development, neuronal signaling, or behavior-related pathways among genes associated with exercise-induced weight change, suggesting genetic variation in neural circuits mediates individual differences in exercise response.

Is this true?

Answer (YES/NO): YES